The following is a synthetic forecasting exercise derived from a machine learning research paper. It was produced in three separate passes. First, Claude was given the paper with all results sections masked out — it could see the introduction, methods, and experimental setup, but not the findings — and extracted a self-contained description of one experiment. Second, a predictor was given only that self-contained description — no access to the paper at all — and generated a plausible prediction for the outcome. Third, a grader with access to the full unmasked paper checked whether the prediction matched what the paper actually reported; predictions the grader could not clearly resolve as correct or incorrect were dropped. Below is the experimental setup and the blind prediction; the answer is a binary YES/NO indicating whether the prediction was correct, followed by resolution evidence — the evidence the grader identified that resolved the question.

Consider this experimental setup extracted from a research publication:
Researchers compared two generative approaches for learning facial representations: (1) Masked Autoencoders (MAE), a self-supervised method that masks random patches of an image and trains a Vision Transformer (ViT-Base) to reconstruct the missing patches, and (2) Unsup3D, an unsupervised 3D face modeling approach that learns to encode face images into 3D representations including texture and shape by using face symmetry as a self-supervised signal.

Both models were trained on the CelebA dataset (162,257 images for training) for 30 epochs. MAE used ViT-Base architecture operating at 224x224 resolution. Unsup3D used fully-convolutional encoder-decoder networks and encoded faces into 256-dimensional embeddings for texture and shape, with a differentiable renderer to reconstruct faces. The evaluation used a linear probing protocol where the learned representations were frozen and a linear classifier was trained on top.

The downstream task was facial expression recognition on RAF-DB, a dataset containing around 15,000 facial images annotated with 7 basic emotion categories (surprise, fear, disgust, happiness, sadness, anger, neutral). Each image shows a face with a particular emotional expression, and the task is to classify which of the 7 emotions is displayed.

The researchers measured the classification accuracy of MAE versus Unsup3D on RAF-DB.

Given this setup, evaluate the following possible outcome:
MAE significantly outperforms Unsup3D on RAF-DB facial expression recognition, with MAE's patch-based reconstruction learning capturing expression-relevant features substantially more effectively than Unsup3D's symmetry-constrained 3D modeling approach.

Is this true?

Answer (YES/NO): NO